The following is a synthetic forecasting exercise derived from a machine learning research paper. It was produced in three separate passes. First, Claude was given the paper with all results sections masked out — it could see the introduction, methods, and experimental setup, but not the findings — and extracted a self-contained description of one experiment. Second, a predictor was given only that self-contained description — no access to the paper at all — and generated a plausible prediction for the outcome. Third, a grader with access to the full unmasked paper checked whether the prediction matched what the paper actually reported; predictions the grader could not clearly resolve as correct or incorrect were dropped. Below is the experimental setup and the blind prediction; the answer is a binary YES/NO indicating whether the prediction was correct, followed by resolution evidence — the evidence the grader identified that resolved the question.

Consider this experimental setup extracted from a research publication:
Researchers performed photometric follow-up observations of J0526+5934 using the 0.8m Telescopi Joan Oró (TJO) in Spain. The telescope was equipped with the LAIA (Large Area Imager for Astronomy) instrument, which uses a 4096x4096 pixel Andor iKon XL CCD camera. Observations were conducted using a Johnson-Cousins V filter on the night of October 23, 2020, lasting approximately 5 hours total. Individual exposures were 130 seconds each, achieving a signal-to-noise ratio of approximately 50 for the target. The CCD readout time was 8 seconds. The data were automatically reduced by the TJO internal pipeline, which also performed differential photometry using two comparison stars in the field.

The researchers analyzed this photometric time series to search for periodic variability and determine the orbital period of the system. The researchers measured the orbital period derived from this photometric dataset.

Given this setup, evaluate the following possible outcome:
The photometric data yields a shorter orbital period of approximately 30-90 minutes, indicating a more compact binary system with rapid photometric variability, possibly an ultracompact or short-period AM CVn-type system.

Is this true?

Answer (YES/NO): NO